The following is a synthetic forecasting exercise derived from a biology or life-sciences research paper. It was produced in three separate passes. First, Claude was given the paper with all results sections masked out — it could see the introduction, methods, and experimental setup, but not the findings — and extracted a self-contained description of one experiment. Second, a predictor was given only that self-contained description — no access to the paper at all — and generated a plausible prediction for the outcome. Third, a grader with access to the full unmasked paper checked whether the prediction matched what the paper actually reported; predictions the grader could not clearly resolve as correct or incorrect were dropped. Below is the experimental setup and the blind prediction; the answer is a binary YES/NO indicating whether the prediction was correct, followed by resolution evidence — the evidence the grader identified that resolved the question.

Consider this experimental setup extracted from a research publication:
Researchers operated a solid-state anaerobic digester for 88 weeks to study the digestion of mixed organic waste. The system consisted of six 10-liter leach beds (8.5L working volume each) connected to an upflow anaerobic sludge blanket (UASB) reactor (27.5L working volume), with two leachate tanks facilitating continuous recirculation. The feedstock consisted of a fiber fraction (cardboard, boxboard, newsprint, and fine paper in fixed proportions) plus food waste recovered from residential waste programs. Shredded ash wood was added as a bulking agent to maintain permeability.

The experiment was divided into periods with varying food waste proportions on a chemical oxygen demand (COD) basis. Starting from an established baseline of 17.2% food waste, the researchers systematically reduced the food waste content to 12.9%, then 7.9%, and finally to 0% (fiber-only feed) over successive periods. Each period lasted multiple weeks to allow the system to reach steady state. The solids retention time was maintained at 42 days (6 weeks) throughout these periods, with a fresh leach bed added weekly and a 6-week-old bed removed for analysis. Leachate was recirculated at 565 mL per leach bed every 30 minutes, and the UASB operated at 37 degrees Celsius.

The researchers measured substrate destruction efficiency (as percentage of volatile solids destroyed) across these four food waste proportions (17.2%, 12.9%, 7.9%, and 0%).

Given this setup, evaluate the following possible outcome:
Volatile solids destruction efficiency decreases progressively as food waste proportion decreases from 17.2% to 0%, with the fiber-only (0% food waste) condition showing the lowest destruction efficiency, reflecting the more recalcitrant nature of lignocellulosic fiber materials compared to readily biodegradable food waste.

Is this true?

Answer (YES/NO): NO